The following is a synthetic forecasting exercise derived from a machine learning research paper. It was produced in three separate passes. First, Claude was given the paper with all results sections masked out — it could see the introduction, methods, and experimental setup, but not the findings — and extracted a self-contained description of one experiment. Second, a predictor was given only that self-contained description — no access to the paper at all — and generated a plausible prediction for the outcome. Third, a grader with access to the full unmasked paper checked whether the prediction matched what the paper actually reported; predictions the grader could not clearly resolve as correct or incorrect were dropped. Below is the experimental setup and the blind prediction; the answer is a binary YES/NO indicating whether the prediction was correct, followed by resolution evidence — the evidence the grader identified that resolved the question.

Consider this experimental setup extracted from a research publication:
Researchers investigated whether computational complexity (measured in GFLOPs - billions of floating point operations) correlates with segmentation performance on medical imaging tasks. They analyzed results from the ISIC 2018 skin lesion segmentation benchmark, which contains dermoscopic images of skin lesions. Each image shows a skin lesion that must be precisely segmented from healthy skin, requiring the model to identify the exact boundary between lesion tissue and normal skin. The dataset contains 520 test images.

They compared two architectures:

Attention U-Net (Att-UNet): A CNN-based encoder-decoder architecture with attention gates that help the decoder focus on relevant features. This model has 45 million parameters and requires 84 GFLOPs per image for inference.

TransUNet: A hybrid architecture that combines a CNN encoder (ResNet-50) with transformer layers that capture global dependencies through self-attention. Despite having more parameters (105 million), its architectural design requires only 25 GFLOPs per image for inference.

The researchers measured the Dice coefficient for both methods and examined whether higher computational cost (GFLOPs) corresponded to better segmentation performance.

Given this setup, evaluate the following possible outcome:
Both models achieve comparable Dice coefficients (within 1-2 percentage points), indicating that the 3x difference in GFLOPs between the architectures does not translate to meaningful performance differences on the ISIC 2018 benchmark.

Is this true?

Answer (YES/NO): NO